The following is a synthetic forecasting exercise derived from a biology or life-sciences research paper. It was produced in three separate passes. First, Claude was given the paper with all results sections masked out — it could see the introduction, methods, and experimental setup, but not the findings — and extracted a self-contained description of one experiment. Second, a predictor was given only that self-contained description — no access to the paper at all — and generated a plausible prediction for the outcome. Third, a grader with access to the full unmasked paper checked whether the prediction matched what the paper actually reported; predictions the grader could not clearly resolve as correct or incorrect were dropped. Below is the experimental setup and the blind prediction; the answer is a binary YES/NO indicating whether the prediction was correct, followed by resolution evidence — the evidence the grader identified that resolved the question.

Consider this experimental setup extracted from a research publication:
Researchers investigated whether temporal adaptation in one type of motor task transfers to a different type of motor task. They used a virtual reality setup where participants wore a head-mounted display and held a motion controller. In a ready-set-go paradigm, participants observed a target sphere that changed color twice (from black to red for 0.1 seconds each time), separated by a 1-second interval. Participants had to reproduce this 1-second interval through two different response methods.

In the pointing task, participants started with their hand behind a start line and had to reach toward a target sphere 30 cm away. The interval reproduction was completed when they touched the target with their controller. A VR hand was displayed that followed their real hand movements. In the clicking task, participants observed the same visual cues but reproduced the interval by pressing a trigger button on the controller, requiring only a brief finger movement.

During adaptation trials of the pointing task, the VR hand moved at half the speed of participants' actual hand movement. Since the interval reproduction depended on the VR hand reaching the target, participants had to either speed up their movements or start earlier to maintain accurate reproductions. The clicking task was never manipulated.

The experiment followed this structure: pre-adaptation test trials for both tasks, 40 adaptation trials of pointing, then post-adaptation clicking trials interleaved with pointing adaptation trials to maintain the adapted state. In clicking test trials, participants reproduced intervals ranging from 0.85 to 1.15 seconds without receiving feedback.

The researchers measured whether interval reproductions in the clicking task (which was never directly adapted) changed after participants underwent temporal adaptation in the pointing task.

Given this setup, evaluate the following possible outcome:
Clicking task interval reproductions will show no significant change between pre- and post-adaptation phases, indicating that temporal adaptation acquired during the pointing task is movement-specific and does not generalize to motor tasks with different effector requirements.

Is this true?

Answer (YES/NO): NO